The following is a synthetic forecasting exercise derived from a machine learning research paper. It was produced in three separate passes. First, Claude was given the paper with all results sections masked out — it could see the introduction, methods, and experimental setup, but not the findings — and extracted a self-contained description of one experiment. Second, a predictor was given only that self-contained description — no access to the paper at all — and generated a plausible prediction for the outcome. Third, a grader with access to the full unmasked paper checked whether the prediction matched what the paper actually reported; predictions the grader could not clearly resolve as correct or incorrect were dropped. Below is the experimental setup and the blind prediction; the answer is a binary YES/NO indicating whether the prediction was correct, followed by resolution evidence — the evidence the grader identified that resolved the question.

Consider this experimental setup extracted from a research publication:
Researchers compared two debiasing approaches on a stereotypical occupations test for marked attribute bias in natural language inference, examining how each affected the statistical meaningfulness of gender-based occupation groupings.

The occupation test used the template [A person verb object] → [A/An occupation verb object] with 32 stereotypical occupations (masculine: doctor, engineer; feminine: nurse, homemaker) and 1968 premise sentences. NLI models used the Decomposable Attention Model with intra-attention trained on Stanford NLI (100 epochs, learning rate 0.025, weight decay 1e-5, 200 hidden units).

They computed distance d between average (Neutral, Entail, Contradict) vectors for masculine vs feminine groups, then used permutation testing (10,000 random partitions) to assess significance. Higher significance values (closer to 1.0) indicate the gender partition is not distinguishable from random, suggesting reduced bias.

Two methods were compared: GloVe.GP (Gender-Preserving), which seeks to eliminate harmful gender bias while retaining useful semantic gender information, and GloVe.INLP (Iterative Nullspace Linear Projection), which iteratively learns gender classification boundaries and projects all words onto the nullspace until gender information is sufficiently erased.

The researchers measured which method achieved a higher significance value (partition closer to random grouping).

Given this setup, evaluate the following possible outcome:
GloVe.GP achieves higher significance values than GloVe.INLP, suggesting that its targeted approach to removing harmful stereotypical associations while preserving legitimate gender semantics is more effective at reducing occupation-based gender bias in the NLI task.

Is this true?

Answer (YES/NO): NO